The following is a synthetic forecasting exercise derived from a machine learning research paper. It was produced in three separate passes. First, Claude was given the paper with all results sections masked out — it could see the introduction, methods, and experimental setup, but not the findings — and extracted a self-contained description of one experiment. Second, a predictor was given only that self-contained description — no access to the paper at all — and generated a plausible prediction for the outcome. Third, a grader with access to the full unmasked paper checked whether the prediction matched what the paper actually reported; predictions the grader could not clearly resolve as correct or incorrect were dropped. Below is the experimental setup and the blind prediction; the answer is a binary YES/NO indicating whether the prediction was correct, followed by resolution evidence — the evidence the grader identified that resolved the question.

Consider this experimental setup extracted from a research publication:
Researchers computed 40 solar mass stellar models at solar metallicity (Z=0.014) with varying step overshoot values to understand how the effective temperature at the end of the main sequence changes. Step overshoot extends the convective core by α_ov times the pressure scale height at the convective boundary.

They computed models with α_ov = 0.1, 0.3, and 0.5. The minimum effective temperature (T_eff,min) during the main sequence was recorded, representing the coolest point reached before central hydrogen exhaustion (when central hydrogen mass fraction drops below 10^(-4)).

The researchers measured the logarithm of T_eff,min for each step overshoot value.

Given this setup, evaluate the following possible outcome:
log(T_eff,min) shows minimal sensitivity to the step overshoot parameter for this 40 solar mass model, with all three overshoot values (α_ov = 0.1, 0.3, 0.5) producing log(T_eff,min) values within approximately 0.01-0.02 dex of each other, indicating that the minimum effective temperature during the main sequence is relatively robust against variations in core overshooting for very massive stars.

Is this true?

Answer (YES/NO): NO